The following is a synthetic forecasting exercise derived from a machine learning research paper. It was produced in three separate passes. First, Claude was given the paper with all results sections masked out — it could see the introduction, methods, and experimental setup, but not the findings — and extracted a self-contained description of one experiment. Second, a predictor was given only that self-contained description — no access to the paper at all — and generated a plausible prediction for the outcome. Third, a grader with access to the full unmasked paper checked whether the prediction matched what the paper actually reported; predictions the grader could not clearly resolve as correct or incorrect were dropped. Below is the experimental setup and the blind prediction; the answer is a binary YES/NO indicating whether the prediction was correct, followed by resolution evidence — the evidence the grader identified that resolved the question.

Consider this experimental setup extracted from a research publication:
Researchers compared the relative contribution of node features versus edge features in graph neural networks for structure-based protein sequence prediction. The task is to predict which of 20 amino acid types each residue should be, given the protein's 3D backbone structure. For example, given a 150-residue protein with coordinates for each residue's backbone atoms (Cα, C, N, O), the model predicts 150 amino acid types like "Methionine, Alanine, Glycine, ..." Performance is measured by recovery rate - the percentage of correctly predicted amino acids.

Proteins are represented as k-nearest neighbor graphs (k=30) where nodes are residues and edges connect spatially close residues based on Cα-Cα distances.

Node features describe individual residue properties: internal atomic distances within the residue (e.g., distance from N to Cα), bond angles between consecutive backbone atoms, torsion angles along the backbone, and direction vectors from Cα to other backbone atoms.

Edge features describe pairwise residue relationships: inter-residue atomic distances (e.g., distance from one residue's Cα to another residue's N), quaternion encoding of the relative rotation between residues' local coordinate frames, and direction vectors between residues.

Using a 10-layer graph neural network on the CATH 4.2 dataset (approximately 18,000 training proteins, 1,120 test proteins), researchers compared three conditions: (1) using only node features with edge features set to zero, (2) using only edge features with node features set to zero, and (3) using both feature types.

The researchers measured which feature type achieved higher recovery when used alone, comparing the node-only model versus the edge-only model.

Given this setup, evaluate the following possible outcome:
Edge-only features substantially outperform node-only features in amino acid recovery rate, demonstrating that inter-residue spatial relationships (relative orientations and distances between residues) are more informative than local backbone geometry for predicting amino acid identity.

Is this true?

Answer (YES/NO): YES